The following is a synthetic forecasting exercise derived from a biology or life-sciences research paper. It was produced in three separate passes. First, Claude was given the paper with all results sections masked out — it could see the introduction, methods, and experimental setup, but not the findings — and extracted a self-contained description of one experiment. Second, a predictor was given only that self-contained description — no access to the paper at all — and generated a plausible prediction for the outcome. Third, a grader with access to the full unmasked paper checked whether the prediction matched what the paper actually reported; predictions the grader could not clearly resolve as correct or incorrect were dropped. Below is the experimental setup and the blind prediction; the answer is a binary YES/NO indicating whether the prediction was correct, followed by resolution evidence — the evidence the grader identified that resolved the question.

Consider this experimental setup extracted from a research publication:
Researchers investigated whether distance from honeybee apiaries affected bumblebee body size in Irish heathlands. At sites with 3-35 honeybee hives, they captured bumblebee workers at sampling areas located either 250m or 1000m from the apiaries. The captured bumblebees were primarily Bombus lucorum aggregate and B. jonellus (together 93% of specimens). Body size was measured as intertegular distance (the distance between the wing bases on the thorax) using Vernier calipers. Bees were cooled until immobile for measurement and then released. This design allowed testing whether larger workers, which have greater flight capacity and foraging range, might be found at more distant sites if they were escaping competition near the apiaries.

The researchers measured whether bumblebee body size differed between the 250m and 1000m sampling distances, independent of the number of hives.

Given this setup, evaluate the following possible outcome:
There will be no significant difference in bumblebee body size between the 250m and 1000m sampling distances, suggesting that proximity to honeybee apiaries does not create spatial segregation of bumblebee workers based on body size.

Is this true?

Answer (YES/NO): YES